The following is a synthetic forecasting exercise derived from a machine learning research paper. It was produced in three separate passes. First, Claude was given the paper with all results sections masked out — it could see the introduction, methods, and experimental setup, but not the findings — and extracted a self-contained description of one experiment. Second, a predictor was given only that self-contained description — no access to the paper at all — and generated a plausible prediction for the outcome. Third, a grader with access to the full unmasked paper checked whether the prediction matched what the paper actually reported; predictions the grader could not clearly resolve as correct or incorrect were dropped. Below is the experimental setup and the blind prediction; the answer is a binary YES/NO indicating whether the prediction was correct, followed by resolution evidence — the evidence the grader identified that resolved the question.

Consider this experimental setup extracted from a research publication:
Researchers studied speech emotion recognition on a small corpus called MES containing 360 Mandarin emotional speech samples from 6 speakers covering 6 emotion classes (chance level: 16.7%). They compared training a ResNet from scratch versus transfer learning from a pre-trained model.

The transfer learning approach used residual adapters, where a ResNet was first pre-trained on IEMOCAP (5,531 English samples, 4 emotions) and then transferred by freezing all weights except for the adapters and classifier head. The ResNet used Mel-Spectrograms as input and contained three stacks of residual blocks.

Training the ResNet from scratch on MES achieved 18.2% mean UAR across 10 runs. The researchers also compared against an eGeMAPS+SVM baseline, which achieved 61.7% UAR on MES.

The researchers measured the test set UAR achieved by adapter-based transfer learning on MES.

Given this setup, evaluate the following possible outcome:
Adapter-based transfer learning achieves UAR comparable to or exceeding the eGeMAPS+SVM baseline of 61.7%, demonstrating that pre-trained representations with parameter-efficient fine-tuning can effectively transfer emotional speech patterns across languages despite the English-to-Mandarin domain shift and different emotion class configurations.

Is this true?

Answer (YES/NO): YES